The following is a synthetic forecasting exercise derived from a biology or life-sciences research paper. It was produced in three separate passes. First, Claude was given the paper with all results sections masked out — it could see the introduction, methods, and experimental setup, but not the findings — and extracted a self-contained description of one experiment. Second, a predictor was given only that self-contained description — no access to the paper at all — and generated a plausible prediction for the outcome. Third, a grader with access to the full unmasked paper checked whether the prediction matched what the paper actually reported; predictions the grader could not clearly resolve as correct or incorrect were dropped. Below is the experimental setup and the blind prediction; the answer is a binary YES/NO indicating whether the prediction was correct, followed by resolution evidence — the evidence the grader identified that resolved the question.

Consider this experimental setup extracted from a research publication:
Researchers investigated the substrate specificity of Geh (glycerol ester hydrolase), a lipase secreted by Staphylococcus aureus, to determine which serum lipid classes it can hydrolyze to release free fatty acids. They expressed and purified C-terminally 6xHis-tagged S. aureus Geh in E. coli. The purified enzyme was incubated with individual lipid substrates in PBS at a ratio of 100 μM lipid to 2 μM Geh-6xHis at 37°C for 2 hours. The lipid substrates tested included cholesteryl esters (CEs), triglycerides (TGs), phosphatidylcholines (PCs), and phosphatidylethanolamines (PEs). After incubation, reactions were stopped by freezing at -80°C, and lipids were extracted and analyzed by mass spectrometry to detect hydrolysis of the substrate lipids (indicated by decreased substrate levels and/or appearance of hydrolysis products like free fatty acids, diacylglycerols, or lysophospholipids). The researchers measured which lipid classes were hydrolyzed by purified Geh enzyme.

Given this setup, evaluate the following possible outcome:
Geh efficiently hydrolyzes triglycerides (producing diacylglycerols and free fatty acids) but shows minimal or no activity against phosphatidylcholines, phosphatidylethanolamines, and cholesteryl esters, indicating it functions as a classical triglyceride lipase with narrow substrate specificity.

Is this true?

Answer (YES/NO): NO